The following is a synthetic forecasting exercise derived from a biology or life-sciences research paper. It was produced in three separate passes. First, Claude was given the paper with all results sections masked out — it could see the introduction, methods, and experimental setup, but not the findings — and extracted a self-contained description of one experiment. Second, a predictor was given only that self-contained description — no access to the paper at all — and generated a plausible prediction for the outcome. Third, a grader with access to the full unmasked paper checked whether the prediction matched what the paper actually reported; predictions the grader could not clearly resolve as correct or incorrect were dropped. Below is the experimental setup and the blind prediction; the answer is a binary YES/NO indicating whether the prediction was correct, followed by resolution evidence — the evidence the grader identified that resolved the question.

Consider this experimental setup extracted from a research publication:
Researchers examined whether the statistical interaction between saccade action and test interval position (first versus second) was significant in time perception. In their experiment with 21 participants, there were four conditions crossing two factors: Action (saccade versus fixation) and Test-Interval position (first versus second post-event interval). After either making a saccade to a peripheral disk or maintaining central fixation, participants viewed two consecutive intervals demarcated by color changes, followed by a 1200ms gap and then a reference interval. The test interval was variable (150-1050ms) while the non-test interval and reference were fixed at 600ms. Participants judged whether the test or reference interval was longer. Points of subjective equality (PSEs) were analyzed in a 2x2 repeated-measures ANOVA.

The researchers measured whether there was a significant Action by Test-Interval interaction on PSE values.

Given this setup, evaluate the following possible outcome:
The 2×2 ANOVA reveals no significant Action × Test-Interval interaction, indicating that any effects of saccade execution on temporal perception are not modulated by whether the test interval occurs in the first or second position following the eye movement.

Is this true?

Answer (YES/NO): NO